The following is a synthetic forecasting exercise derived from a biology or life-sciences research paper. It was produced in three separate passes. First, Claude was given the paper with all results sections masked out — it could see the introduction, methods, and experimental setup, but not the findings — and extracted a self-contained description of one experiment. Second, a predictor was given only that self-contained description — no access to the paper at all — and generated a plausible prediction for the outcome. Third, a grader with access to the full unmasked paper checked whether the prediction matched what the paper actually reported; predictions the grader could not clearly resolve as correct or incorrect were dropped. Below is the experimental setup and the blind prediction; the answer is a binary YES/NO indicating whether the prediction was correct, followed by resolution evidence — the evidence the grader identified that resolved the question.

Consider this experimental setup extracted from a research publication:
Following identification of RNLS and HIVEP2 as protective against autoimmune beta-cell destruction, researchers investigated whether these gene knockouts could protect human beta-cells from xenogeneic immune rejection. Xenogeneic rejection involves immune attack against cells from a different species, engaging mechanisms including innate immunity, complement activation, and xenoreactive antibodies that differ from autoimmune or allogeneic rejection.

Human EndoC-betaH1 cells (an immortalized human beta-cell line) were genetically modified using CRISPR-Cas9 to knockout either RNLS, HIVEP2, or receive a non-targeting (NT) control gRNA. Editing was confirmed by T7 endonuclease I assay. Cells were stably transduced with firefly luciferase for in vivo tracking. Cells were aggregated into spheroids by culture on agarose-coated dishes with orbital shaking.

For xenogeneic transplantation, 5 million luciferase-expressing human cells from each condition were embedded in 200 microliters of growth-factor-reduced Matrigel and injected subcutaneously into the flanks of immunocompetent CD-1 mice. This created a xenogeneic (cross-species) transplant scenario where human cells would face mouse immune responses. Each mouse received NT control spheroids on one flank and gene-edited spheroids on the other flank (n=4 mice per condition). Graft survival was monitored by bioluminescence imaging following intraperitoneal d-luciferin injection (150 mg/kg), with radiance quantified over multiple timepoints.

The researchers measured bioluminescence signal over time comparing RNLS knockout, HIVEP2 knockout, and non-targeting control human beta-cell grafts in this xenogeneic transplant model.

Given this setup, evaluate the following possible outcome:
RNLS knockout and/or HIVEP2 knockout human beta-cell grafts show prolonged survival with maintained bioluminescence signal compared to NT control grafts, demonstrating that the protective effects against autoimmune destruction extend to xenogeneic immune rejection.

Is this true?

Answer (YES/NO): NO